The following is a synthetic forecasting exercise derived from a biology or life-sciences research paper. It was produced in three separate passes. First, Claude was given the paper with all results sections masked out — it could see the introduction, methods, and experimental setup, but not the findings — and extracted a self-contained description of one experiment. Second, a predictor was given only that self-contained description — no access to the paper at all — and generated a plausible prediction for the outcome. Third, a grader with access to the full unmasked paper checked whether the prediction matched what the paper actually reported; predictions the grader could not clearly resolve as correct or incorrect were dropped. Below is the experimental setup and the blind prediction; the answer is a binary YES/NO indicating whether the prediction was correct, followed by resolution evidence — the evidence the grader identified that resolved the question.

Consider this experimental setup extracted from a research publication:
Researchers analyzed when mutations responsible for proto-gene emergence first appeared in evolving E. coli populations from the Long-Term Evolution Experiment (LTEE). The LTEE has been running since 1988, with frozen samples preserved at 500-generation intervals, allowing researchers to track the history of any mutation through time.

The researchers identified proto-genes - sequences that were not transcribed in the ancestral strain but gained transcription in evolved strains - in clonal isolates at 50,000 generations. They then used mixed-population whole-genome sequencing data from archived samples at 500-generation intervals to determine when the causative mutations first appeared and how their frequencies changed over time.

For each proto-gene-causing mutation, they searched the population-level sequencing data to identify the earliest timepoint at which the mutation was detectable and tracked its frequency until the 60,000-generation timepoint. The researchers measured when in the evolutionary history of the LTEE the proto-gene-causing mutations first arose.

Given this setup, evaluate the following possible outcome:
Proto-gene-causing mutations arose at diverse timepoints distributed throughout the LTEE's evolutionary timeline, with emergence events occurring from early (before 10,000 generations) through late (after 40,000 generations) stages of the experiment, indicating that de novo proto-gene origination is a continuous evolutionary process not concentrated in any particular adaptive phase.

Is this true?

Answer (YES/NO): NO